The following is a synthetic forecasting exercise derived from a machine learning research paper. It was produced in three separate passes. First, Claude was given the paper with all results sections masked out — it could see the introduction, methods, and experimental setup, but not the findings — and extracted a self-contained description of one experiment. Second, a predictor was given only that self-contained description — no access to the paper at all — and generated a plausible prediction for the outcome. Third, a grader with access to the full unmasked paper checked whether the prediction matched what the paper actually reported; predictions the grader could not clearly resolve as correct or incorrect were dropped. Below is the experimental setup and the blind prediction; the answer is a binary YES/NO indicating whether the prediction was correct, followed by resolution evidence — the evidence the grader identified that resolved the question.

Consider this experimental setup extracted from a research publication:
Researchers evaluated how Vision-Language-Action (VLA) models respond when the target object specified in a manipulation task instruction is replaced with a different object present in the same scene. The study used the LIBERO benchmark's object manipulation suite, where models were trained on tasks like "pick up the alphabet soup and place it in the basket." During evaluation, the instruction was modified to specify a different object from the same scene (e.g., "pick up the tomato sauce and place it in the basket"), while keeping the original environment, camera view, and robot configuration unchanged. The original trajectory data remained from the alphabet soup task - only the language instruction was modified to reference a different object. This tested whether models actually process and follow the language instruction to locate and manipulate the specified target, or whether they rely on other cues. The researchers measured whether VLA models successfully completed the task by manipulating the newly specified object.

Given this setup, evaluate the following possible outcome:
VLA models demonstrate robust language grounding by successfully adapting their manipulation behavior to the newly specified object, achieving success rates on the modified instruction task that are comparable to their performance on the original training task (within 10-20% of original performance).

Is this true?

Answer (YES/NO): NO